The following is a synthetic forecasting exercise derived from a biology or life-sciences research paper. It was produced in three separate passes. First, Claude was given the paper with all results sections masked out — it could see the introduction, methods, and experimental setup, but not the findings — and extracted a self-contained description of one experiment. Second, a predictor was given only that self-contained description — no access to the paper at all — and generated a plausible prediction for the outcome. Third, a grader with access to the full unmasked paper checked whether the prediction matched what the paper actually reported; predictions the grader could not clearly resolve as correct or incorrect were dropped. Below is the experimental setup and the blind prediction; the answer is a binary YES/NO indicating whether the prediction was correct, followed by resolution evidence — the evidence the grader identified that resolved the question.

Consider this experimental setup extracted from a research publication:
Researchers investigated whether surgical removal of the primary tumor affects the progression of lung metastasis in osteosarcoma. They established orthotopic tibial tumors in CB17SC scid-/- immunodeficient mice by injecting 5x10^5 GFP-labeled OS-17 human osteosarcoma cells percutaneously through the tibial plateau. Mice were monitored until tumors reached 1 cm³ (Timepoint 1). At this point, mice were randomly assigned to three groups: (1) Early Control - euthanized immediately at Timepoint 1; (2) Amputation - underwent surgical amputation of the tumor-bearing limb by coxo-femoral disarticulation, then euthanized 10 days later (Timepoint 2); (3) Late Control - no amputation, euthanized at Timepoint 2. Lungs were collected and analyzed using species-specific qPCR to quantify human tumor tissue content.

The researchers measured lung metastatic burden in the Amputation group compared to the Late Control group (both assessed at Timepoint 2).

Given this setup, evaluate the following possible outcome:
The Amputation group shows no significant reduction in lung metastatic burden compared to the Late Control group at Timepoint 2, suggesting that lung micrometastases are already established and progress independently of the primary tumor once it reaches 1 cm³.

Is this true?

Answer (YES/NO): NO